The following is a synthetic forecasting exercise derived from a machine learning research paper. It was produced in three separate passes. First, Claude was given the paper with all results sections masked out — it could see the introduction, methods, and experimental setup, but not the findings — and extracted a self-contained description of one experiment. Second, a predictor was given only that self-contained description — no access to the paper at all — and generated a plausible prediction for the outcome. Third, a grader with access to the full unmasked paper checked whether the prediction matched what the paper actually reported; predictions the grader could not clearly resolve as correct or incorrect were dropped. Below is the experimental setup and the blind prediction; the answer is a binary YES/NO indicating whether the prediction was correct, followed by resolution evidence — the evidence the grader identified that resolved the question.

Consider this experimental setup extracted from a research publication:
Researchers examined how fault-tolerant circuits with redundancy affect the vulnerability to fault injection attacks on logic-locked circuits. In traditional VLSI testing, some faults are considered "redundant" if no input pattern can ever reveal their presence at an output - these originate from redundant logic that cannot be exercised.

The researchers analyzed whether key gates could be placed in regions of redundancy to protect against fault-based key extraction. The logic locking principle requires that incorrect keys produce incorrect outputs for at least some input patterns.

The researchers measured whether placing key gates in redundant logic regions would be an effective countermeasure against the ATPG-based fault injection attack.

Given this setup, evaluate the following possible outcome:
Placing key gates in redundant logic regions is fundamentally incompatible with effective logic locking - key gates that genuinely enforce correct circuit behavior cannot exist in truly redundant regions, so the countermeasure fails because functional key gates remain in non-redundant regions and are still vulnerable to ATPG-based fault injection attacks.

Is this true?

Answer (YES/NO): YES